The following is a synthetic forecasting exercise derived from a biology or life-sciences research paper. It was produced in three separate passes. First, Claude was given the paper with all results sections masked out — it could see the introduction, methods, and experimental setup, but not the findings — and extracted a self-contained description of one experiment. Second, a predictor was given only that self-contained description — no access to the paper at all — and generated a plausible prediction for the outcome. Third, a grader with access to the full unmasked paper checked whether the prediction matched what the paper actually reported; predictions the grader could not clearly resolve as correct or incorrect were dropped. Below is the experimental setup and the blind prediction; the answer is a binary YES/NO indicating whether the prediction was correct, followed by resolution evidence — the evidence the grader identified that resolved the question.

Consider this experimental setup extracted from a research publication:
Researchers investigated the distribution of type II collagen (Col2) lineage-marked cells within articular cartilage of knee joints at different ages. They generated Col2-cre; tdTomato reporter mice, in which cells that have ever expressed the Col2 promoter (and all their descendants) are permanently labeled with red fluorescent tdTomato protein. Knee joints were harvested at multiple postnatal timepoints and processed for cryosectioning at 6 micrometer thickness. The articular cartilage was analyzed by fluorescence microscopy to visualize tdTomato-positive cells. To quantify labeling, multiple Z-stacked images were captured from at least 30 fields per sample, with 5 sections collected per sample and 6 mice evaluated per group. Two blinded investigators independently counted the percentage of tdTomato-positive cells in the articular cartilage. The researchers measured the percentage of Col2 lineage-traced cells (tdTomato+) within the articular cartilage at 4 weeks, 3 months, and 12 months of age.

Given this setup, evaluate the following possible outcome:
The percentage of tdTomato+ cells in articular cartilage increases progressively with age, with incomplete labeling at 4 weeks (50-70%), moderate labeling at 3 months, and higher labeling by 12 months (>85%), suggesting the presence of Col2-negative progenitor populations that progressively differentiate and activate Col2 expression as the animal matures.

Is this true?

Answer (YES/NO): NO